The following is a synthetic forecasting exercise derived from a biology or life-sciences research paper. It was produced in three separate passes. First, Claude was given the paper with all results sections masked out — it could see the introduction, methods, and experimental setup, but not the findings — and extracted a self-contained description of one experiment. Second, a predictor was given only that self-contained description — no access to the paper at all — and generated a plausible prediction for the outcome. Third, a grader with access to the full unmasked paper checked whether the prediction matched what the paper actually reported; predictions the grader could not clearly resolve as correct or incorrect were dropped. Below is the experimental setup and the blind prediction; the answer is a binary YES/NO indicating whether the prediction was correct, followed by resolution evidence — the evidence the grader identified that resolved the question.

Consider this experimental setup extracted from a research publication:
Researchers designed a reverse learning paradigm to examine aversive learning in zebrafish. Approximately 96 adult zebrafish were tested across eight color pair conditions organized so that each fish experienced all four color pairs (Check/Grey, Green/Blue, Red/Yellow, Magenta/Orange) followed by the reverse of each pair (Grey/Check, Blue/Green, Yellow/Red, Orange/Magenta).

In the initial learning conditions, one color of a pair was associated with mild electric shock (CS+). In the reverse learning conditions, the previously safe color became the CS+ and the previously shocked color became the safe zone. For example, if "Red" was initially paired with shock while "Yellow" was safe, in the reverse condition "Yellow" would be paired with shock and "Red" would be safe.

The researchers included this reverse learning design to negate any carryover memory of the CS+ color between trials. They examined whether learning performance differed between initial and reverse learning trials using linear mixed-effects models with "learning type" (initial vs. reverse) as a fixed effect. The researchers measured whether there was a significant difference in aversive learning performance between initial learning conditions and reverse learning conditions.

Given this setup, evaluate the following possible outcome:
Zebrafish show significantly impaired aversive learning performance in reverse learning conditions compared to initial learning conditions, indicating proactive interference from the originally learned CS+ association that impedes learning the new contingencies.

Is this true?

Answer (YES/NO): NO